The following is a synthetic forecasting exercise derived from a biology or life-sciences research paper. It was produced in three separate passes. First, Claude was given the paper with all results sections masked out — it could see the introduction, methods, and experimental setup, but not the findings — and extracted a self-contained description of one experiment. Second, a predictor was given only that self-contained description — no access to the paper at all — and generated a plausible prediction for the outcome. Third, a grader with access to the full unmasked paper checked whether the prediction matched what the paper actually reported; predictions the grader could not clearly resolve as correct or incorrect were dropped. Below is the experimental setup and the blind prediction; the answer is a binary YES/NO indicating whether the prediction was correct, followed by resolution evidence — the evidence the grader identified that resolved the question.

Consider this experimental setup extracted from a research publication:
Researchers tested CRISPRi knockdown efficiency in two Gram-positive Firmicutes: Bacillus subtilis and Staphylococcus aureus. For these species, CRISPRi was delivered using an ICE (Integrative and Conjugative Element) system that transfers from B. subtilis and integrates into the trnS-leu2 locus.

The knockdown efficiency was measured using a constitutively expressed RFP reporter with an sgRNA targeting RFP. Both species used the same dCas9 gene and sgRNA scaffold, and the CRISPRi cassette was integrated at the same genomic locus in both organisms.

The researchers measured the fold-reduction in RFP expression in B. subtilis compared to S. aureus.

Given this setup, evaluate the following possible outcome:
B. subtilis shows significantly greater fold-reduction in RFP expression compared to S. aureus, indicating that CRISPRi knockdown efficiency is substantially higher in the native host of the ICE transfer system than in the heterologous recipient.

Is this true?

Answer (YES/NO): NO